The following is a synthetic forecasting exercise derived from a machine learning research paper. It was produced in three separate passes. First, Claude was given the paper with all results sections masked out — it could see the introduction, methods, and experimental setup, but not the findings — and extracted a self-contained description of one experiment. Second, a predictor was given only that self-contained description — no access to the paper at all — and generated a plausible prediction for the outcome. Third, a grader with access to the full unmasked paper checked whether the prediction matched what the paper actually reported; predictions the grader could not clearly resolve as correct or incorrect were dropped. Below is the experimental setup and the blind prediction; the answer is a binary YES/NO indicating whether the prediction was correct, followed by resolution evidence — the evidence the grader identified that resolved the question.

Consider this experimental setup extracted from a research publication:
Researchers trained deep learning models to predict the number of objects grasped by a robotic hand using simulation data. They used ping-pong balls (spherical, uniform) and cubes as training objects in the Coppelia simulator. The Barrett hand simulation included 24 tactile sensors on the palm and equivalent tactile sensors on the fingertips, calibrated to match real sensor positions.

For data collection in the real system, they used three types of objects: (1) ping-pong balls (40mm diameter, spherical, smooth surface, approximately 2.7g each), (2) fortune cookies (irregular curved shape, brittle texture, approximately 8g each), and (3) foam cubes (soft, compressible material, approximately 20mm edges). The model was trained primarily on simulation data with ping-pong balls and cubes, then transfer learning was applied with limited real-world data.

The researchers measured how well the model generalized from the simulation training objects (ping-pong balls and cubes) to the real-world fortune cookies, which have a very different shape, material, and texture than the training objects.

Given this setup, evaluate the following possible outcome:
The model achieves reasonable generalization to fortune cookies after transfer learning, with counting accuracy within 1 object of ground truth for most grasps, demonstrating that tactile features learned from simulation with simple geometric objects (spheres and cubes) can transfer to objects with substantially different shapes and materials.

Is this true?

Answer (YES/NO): NO